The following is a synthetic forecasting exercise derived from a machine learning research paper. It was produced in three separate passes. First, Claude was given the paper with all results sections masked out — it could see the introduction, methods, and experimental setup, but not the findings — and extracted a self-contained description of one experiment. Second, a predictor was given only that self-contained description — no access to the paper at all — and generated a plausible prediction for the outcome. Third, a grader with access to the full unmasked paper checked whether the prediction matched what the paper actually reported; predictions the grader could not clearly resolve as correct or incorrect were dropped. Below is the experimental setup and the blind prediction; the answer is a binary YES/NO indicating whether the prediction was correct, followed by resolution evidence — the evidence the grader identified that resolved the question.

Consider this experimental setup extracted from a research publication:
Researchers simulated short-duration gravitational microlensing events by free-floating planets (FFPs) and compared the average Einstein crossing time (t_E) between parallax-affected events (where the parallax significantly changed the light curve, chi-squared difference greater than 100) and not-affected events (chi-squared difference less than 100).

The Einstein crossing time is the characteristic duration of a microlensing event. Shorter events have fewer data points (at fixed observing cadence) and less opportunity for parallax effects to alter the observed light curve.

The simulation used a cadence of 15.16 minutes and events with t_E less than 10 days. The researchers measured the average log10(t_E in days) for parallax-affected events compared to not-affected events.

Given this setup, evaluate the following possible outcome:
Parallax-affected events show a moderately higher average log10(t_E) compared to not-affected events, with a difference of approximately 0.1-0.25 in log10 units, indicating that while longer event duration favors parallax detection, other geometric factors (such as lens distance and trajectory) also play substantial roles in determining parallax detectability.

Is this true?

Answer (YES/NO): NO